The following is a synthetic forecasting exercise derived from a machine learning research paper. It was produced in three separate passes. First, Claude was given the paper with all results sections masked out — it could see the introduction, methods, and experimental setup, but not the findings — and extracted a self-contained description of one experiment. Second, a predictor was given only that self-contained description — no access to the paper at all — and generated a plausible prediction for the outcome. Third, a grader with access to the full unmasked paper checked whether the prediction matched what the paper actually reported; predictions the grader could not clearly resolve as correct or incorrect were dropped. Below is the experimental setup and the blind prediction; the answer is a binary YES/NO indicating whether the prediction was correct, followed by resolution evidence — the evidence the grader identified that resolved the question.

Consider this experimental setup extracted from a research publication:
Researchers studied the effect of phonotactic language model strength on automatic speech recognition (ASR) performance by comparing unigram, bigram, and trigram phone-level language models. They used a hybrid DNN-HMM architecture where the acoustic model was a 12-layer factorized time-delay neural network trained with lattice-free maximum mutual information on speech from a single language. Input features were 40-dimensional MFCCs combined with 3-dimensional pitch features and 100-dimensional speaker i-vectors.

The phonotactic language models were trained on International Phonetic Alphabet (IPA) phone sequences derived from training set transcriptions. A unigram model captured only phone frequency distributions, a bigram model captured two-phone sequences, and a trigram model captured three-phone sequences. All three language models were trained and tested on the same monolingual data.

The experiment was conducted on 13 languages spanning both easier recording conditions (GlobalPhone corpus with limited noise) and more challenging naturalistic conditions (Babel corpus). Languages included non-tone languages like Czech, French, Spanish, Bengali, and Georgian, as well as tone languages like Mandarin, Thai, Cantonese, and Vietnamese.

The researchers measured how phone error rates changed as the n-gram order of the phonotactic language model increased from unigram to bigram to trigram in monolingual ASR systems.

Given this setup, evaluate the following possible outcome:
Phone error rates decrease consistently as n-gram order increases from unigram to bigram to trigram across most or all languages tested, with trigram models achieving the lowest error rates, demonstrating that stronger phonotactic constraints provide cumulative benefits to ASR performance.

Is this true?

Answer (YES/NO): YES